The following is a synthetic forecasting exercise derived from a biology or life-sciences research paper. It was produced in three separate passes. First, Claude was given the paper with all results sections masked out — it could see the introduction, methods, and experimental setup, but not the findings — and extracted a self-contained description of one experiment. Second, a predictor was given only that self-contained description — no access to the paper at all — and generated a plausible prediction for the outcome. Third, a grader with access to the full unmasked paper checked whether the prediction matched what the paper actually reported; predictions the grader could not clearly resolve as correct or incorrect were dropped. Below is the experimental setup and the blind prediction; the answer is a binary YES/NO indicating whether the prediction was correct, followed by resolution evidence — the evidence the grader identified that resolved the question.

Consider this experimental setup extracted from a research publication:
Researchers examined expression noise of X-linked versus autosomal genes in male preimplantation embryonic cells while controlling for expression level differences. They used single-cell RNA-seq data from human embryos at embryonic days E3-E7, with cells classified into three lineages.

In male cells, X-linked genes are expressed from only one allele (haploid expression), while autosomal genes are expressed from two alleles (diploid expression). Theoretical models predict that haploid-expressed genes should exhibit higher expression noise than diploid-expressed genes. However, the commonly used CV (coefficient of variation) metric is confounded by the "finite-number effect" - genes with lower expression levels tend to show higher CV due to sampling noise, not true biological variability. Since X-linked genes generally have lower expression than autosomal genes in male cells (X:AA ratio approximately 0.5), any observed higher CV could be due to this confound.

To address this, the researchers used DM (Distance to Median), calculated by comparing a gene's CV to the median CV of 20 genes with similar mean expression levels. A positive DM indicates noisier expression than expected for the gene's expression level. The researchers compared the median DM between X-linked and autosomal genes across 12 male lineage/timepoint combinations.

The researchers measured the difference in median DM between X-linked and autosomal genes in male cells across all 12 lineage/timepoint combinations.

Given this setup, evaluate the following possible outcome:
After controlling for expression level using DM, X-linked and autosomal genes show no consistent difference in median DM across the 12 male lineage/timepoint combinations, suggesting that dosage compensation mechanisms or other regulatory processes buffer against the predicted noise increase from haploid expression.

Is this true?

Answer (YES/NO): NO